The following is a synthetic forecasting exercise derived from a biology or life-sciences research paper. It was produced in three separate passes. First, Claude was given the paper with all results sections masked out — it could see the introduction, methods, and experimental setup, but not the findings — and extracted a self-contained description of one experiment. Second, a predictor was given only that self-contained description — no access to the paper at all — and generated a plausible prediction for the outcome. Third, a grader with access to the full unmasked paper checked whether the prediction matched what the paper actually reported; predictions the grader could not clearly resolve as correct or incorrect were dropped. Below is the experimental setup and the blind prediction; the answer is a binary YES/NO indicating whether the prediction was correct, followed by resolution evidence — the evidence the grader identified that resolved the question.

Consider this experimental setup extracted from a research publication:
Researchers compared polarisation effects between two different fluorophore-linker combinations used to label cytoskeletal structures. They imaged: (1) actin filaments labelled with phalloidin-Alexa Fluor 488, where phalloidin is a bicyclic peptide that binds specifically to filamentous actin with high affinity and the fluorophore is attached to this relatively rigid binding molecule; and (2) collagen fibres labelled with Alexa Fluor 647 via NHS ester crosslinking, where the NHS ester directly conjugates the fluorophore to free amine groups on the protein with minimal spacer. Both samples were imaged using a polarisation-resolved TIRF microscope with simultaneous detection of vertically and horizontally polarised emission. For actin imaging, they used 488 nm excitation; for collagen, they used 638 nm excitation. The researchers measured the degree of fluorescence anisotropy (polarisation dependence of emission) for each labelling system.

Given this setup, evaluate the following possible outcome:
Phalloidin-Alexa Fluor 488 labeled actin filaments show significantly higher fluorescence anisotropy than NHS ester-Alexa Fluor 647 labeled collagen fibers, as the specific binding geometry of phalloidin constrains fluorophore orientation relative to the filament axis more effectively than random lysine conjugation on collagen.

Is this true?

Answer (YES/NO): YES